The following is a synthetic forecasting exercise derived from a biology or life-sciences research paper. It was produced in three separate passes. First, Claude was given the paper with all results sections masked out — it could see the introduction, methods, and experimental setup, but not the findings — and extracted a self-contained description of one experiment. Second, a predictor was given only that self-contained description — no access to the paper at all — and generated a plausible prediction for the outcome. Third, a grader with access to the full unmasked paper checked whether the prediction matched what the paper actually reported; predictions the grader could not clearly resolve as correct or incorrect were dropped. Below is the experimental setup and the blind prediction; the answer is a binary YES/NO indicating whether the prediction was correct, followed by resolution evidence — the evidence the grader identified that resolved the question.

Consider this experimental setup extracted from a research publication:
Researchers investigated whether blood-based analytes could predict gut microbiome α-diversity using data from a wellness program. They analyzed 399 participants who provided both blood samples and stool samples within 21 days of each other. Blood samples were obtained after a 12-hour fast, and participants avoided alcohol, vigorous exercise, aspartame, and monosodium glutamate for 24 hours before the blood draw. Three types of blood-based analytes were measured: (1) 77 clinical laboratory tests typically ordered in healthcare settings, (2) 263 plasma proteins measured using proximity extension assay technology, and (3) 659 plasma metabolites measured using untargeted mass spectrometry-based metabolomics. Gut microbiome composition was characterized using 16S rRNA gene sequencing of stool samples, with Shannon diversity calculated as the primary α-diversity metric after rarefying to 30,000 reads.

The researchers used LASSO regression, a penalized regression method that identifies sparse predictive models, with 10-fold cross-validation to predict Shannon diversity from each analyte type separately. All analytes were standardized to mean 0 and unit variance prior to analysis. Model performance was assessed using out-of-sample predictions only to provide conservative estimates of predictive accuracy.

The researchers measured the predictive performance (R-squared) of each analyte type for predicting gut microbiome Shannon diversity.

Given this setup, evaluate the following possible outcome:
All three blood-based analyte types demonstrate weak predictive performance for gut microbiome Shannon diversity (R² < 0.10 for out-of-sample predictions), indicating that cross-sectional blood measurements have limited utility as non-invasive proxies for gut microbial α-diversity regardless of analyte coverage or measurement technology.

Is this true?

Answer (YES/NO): NO